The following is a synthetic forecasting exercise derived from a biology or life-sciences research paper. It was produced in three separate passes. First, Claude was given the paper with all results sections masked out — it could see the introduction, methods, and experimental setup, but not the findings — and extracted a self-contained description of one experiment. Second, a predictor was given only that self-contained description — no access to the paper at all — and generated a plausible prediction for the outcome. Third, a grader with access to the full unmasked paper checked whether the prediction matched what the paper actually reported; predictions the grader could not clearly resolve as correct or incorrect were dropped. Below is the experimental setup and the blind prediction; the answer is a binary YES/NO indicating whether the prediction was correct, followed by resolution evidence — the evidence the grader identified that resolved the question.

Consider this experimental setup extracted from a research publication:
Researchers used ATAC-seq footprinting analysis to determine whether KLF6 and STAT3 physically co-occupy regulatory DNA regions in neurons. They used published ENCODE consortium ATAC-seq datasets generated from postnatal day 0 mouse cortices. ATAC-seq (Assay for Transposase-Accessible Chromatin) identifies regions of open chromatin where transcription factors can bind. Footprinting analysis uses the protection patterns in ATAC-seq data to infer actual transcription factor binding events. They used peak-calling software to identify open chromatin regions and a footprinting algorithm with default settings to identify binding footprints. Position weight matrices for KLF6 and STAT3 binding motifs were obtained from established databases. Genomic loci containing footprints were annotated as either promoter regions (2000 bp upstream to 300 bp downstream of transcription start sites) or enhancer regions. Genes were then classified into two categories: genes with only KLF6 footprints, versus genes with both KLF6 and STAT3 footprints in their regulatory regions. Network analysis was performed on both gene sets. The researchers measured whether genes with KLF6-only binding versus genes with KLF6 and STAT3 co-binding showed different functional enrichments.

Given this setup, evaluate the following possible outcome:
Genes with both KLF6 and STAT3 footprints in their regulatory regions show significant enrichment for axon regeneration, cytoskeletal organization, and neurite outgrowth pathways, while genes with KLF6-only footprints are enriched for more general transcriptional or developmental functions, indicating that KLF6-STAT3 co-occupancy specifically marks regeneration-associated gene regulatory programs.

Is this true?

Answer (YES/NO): NO